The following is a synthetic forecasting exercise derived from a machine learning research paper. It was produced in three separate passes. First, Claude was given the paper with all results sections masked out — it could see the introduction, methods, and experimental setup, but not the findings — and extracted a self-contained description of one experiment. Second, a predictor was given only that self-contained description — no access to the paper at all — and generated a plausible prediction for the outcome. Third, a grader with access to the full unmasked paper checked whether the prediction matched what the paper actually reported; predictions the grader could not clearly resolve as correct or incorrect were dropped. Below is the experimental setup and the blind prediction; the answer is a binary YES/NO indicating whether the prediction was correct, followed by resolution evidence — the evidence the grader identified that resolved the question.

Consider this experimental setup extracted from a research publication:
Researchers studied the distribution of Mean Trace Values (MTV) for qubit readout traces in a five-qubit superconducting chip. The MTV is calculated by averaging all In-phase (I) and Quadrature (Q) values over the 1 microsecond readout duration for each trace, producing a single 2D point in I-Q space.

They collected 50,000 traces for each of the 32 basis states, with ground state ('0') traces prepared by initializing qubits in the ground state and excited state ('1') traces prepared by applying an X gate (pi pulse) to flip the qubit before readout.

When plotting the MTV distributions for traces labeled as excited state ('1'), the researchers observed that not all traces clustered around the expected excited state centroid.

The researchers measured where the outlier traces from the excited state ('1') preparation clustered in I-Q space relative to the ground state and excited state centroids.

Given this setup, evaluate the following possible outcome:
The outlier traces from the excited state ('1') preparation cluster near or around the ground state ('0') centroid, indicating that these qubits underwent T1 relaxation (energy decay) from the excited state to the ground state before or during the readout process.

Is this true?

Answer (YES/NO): YES